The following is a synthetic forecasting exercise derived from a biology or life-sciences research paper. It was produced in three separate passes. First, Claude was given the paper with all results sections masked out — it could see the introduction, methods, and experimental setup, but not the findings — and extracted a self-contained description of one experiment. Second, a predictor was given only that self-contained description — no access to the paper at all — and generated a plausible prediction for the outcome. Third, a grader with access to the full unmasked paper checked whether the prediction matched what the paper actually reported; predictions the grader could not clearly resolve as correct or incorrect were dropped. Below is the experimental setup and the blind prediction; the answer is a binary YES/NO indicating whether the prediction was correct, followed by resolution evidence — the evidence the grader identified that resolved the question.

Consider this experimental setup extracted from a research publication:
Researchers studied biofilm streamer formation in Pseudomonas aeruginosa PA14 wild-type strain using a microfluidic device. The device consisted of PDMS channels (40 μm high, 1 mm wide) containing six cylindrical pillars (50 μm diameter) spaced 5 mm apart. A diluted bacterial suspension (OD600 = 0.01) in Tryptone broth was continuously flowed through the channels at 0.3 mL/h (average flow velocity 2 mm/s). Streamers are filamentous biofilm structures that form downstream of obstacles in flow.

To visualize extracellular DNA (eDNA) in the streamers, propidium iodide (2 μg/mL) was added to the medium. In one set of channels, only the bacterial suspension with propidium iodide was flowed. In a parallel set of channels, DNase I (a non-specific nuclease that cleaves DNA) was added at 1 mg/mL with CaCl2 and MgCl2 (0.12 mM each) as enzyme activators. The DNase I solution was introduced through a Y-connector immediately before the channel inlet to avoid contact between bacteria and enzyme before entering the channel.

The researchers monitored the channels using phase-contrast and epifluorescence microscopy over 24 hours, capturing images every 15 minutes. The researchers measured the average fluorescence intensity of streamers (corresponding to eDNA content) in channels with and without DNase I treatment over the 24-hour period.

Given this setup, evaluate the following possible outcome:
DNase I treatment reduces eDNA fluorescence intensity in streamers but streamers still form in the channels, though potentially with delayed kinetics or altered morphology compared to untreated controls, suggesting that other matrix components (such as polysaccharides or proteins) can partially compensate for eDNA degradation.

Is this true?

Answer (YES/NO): NO